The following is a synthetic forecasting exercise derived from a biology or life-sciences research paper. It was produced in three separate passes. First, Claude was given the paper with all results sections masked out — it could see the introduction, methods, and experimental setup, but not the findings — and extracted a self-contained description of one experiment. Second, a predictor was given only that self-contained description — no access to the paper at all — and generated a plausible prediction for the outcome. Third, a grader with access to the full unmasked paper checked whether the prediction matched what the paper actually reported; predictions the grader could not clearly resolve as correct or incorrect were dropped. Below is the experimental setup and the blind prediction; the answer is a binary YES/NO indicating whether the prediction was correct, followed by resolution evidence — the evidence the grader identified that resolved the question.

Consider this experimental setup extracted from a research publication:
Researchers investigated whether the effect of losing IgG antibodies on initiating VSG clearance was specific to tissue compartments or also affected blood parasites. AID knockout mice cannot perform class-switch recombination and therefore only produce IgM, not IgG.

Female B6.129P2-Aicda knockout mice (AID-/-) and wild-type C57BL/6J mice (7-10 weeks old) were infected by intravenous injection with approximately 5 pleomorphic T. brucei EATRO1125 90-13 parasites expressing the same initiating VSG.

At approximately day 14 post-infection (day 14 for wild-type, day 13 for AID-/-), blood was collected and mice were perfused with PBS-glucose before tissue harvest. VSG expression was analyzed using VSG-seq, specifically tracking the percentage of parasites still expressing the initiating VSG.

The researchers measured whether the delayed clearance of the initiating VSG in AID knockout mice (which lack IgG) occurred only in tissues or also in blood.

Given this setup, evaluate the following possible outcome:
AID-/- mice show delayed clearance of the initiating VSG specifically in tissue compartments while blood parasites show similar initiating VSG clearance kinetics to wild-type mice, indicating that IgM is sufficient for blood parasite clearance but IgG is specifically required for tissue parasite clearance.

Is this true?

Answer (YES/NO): NO